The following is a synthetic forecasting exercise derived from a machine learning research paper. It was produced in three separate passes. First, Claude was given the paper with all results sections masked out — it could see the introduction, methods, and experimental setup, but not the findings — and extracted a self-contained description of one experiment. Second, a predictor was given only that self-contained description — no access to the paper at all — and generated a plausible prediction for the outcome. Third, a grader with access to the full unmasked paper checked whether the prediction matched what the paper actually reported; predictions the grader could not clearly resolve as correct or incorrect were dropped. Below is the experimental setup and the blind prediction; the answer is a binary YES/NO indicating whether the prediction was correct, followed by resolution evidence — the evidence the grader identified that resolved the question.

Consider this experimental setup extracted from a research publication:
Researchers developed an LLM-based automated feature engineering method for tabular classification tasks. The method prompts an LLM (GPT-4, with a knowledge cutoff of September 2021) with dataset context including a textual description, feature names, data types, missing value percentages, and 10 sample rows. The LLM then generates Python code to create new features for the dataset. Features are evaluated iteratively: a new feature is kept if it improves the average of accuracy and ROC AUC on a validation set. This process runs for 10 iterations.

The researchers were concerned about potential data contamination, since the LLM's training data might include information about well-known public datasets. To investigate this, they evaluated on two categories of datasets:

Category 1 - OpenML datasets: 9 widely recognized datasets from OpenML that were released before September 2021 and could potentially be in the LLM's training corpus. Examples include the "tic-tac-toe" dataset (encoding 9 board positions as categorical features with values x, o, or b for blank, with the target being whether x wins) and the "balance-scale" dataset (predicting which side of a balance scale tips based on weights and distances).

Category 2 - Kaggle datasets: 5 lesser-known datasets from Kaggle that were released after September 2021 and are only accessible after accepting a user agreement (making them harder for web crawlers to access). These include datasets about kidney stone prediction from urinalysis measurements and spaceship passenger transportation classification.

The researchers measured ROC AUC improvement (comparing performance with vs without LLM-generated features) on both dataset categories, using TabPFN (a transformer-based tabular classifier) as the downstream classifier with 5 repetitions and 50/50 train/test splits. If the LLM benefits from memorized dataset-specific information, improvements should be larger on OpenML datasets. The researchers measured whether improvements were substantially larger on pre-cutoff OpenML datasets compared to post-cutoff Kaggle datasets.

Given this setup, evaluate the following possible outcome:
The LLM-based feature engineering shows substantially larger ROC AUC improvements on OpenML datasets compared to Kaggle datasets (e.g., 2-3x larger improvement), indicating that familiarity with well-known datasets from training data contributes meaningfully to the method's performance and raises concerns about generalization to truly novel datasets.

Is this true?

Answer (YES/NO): NO